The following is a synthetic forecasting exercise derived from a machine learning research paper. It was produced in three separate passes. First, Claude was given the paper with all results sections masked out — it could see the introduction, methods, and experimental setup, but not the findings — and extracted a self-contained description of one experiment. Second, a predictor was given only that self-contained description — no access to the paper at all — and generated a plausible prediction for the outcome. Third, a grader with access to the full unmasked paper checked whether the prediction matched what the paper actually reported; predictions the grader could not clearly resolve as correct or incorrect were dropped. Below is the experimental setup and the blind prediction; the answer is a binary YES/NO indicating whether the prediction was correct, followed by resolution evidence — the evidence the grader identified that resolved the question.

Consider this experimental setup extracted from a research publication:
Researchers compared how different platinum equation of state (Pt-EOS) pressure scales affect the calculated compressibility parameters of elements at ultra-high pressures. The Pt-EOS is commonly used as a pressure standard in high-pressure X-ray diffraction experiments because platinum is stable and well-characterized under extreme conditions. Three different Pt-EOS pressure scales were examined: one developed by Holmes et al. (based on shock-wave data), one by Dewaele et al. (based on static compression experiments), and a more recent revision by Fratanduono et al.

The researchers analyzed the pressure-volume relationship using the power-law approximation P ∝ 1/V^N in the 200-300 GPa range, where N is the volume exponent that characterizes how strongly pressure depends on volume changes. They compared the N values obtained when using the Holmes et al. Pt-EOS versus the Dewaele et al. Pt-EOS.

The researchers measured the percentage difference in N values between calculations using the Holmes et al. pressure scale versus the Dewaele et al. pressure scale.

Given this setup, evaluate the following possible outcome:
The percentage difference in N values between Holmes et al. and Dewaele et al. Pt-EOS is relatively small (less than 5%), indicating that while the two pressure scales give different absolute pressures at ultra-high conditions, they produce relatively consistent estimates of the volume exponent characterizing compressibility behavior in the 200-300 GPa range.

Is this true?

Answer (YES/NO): NO